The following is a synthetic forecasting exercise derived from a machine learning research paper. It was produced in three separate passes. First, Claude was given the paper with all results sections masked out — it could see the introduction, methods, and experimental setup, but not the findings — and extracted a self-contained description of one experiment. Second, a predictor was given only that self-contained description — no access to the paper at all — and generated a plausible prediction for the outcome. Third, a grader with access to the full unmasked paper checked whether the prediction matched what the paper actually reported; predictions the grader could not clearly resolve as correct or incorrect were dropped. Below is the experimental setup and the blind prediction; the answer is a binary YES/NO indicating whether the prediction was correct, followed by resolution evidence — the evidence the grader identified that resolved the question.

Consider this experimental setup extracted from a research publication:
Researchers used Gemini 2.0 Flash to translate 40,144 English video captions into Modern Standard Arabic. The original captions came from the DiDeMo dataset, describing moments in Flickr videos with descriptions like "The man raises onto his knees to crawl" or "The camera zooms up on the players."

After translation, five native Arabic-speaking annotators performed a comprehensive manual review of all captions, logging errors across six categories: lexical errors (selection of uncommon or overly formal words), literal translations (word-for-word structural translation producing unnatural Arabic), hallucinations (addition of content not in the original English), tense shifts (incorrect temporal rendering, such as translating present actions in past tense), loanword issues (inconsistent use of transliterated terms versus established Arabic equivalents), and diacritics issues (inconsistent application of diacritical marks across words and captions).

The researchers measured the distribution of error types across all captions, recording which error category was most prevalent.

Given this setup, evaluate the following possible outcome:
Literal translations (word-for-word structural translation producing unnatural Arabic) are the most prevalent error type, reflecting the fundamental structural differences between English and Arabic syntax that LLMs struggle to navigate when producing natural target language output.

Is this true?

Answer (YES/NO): NO